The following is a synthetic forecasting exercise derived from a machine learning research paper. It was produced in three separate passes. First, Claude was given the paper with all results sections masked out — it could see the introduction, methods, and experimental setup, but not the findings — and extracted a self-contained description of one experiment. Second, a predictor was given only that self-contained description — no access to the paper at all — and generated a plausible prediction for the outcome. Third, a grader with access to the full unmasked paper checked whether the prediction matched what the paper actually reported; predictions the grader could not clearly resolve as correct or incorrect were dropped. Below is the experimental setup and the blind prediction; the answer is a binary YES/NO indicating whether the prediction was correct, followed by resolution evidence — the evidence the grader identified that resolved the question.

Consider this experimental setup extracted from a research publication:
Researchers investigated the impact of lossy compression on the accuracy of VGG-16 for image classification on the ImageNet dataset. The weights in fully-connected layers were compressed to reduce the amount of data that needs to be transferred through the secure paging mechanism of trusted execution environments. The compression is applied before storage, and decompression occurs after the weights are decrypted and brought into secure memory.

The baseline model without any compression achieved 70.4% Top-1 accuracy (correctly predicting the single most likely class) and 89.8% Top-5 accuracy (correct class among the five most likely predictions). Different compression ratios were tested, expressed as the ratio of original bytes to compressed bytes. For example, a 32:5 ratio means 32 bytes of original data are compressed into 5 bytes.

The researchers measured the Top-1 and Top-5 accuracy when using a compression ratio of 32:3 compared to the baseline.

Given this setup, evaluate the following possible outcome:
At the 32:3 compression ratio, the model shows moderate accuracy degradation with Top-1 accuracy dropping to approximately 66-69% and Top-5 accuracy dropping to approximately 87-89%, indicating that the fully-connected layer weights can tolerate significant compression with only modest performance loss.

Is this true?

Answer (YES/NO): YES